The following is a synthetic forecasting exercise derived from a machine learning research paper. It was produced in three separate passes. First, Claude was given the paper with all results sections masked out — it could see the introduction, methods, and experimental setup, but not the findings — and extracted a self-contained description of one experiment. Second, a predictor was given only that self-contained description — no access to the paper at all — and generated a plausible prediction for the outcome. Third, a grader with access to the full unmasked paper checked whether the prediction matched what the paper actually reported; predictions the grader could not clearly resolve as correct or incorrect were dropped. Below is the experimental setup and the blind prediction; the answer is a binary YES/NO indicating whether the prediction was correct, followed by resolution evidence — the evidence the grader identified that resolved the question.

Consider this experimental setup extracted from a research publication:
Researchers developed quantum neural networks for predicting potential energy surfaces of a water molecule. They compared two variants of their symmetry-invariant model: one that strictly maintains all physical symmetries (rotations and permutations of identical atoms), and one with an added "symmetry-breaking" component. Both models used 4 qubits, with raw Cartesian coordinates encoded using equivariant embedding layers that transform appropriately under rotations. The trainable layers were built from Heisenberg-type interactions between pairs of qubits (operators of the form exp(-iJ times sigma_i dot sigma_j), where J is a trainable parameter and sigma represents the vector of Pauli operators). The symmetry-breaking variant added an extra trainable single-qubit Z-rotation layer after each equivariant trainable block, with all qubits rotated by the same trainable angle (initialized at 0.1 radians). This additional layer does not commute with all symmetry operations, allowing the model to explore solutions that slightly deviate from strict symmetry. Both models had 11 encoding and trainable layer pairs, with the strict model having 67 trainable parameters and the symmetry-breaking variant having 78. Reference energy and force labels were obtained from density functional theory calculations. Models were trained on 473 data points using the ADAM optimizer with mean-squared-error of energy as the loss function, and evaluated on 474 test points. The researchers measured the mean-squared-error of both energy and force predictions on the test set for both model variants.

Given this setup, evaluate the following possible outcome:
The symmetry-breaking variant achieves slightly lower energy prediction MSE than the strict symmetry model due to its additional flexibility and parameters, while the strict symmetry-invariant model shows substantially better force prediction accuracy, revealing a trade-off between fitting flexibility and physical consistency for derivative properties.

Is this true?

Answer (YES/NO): NO